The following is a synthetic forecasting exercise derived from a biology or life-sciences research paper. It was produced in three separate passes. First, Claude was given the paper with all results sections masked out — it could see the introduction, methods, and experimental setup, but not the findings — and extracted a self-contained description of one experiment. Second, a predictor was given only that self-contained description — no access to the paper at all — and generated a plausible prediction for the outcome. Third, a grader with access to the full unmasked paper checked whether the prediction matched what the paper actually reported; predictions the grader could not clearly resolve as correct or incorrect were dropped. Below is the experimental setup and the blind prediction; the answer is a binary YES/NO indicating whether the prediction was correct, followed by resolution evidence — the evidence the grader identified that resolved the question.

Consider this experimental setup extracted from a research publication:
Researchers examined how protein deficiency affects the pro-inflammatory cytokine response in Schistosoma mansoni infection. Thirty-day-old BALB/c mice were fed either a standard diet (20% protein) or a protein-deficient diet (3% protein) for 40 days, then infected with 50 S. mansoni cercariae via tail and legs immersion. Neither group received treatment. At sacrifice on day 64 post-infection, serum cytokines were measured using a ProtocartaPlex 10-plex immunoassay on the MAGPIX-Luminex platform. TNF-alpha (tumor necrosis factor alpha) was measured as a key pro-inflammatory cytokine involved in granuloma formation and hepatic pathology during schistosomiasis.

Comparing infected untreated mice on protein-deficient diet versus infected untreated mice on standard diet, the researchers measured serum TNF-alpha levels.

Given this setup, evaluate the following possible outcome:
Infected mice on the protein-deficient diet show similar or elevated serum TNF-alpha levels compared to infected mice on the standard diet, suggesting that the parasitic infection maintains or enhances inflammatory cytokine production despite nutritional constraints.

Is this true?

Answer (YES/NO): NO